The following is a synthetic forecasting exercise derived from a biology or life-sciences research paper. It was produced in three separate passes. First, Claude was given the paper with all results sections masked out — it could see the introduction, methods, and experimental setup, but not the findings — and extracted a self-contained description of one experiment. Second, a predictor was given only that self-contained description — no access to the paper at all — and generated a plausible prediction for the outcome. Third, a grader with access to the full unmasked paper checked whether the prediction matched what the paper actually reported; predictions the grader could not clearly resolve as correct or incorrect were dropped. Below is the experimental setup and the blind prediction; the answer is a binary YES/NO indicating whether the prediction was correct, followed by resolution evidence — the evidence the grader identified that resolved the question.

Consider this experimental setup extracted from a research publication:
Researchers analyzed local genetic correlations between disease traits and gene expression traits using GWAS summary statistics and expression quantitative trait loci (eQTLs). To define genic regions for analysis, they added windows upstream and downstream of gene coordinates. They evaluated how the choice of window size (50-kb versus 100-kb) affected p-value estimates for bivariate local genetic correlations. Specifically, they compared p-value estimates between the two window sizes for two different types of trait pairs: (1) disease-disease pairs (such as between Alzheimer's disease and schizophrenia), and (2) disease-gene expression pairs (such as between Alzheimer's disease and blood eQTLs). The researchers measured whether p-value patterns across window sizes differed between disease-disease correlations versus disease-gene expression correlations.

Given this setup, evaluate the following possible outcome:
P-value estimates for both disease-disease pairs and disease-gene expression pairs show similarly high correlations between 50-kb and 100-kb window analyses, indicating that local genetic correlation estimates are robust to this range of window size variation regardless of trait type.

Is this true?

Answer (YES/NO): NO